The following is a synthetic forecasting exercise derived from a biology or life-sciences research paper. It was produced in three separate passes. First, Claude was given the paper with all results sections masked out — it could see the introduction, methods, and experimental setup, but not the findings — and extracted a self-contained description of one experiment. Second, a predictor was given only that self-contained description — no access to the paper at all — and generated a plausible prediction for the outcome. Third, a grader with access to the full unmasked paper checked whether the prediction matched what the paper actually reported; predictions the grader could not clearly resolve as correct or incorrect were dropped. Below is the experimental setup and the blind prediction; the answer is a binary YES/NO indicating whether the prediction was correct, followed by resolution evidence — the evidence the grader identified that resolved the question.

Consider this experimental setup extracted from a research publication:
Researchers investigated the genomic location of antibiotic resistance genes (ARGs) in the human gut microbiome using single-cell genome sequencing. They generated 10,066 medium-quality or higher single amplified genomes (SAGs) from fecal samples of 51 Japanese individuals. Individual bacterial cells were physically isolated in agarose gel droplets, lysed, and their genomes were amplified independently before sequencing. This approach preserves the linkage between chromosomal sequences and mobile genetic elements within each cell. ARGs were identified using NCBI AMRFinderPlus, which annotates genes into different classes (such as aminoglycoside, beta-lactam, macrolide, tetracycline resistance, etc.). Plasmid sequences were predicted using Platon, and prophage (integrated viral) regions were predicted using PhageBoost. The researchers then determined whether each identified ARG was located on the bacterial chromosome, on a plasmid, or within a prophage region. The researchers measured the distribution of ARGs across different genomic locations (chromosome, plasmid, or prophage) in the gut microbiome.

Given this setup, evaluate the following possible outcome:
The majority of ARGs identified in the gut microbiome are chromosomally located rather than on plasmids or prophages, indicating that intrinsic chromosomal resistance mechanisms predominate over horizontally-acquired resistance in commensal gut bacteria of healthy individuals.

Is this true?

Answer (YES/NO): YES